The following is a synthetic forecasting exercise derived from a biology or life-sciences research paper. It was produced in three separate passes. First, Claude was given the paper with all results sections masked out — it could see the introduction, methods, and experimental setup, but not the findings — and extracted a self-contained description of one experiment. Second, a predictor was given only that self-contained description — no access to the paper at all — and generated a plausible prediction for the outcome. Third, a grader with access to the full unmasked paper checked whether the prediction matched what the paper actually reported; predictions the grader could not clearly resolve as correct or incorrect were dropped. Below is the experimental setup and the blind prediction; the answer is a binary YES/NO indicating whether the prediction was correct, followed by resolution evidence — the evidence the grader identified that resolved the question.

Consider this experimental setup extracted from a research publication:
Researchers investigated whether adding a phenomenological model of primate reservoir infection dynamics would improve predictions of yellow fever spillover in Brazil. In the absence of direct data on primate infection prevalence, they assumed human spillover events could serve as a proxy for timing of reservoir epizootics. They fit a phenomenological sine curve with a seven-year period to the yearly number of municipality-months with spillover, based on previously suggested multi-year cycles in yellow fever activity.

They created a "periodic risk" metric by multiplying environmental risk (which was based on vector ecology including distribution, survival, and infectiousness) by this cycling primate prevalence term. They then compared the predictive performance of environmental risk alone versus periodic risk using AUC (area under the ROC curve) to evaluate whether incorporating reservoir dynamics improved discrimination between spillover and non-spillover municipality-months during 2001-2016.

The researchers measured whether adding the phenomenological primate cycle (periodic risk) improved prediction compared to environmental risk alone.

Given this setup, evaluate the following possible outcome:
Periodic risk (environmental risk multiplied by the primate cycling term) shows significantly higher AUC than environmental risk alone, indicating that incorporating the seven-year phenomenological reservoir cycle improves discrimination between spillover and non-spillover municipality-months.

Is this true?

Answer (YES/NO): YES